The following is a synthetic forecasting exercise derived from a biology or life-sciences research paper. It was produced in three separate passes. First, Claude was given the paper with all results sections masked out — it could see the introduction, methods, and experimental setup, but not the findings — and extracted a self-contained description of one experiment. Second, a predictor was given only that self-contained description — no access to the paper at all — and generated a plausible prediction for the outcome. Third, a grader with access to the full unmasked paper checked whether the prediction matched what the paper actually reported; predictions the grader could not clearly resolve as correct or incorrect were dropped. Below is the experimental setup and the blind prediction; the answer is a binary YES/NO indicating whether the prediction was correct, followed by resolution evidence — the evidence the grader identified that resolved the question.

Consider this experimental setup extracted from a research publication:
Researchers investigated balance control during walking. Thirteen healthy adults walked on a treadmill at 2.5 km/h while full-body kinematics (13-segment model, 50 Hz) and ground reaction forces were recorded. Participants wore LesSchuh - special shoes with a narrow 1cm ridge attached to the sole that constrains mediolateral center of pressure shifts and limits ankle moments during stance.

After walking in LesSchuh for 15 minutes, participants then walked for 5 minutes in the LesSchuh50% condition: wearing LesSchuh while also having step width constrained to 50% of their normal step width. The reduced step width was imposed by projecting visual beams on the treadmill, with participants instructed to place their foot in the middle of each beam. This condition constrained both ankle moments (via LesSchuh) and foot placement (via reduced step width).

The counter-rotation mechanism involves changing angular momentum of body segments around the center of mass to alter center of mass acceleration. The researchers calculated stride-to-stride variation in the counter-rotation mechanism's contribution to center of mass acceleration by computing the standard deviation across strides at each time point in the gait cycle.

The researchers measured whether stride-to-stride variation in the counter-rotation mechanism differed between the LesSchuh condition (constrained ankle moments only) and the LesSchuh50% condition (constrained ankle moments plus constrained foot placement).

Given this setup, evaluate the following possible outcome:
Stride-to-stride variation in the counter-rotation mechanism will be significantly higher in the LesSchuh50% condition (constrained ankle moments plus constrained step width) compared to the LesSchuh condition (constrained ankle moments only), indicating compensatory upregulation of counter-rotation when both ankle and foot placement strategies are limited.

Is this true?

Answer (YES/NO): YES